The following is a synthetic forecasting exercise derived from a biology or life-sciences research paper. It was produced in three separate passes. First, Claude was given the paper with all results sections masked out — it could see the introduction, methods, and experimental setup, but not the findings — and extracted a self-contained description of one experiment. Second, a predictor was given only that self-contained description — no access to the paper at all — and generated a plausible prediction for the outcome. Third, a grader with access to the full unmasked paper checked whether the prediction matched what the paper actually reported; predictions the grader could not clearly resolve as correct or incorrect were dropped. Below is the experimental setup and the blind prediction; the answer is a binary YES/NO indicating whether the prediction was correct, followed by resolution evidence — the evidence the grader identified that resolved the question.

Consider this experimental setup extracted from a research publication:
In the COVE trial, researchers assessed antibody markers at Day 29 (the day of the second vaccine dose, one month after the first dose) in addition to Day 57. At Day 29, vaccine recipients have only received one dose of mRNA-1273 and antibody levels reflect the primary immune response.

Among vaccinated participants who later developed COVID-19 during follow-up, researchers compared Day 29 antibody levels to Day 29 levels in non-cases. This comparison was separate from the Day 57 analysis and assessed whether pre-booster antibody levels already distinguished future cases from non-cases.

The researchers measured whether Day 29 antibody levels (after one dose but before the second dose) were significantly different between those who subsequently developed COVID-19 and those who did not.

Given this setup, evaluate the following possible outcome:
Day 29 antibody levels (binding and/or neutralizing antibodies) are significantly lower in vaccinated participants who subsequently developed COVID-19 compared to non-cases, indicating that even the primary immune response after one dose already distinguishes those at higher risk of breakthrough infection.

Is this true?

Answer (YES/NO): YES